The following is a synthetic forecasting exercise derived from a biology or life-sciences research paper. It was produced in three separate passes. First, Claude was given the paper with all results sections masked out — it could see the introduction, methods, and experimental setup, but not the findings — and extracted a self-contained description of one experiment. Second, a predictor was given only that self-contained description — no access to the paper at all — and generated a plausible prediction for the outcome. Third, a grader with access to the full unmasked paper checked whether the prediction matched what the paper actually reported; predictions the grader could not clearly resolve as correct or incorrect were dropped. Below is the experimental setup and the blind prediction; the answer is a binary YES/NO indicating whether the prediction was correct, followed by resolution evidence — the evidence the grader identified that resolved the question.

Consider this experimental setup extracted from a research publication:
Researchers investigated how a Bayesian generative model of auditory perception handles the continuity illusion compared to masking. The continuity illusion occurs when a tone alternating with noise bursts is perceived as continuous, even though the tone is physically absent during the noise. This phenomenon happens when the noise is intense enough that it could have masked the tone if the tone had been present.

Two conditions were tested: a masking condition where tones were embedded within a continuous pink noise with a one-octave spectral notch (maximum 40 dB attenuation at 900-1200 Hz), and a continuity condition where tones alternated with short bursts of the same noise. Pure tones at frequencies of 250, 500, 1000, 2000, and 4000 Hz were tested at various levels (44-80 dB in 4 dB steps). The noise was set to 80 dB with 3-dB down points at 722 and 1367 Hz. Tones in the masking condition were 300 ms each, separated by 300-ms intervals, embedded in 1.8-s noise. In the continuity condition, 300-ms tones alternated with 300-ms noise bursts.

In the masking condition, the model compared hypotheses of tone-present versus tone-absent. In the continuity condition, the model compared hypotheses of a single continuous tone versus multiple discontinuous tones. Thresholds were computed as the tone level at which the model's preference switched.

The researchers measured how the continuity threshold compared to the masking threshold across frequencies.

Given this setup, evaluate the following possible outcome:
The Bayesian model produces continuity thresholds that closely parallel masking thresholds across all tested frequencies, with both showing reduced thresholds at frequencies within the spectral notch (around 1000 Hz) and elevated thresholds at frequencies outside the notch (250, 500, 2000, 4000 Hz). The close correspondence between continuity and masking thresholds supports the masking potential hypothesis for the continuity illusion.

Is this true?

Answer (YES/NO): YES